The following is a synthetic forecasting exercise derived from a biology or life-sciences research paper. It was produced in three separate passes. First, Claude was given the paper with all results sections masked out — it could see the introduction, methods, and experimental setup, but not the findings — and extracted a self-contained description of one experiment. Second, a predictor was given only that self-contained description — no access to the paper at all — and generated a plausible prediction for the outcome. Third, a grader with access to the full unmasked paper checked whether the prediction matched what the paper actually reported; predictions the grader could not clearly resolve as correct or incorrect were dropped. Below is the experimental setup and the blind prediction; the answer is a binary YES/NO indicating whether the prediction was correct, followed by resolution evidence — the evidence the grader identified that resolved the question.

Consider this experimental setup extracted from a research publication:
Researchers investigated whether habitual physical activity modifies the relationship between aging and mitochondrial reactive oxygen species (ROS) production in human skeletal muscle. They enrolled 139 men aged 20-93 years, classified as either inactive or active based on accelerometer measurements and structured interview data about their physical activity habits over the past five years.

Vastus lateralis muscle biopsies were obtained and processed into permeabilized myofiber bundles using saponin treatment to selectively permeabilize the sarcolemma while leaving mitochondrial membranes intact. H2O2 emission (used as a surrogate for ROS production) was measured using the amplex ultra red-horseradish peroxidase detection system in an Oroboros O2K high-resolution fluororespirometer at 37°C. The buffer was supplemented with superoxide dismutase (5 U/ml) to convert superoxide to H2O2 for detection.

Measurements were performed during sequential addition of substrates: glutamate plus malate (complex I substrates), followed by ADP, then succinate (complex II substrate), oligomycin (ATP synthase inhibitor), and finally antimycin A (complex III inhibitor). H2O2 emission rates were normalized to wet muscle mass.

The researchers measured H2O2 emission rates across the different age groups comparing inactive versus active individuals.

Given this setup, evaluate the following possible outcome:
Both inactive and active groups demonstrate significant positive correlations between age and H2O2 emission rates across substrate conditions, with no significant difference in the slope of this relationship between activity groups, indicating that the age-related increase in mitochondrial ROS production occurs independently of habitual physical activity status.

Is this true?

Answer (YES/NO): NO